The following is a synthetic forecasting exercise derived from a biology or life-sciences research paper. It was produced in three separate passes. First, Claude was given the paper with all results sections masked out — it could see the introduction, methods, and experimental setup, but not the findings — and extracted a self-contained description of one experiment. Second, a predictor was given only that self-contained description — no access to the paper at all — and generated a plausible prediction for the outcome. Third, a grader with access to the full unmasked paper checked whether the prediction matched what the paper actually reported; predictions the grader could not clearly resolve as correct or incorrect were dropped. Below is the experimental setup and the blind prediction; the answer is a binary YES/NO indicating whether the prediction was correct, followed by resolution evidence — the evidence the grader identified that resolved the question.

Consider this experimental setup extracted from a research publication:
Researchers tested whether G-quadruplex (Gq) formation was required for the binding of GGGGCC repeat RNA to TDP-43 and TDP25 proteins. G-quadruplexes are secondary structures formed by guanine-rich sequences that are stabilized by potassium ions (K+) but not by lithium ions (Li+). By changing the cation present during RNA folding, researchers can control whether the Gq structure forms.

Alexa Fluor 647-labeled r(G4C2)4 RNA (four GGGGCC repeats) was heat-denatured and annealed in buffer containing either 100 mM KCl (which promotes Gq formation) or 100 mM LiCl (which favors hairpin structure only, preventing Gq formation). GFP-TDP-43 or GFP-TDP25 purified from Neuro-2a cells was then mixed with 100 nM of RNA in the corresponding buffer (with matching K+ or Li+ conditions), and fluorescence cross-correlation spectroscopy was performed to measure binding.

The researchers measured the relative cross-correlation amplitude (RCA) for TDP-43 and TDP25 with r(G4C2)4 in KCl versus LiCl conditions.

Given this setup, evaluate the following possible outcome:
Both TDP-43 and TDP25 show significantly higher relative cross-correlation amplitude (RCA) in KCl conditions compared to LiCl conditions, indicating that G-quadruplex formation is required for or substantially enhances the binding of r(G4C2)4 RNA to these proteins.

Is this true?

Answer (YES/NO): NO